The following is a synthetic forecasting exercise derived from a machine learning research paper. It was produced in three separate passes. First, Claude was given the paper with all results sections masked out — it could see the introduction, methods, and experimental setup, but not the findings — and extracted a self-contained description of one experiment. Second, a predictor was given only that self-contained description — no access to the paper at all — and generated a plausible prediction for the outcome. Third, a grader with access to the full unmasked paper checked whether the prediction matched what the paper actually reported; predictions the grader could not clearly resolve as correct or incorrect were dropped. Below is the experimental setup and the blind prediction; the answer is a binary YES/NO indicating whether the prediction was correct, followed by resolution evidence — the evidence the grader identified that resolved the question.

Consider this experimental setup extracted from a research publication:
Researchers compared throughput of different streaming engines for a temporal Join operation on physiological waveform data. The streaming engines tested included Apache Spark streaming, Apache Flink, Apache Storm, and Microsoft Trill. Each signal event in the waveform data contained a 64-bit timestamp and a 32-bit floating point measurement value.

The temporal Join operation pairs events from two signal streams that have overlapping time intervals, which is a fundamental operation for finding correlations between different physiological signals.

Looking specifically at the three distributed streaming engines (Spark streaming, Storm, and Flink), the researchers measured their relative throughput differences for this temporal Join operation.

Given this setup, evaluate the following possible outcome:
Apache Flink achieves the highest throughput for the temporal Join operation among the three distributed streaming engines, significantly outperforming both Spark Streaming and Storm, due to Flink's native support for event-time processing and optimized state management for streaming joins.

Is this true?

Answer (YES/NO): NO